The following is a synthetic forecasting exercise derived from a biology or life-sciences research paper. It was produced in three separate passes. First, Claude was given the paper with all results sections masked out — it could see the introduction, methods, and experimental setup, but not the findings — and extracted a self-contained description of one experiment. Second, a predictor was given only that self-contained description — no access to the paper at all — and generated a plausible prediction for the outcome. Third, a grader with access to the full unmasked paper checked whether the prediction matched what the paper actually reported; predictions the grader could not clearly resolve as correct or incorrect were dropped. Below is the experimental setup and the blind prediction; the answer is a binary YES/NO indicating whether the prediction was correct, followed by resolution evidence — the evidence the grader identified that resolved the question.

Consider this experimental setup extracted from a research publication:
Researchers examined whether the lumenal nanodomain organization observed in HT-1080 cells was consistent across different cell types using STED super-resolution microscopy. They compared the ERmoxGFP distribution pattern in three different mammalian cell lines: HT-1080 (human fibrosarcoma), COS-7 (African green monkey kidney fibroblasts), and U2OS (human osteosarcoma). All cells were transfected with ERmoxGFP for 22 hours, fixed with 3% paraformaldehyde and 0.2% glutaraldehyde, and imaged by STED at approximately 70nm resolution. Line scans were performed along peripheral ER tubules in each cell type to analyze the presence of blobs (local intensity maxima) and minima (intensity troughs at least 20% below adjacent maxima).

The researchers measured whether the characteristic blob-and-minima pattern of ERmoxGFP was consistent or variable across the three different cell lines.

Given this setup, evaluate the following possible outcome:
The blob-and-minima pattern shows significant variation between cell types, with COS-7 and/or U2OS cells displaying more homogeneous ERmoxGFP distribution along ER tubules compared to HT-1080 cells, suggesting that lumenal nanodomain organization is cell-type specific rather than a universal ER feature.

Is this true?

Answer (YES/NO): NO